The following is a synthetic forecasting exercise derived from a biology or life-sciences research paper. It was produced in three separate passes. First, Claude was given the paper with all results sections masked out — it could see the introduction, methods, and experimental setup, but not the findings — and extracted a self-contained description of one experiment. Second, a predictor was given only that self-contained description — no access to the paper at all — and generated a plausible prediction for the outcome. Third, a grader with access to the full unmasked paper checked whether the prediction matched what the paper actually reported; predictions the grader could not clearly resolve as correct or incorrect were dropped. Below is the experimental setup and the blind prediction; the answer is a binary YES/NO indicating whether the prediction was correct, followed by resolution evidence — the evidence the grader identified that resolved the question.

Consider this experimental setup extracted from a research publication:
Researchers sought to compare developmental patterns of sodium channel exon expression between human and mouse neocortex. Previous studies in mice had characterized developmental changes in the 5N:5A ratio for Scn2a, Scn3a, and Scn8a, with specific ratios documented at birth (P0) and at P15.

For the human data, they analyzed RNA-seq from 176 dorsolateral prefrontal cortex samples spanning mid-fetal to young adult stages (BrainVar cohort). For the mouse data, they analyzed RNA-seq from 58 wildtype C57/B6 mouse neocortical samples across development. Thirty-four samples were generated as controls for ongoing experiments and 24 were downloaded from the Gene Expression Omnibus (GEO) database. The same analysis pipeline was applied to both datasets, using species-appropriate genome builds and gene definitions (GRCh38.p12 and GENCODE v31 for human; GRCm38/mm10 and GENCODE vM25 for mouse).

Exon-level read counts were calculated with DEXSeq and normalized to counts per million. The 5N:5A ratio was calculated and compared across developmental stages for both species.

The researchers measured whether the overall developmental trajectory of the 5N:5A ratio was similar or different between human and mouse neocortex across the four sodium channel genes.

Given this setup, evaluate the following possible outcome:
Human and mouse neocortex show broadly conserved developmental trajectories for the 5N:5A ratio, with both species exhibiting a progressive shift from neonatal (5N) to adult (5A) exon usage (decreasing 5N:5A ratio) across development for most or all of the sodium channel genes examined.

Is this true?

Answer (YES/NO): YES